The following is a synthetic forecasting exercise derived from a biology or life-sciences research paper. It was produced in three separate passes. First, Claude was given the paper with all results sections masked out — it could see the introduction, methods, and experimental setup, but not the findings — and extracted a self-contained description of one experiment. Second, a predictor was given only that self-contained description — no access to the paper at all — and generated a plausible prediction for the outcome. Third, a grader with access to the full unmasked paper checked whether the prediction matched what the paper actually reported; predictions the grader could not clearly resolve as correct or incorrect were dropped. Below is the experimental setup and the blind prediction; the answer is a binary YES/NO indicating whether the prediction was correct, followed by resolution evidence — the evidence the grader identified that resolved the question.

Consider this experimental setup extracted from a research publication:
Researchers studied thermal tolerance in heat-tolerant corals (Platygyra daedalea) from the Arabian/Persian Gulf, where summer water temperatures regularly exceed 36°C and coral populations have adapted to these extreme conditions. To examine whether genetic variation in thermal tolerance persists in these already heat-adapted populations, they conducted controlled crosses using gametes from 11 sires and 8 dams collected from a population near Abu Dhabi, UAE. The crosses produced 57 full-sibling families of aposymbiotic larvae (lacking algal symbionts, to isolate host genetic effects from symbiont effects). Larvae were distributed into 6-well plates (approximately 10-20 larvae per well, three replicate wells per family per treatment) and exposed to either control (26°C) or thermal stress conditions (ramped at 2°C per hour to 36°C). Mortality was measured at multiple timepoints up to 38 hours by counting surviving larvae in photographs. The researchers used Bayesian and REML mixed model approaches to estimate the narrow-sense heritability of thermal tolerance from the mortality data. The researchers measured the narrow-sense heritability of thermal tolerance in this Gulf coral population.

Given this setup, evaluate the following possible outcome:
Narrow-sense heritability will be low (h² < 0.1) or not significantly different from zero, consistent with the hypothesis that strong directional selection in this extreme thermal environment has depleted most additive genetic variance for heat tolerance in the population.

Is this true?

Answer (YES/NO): NO